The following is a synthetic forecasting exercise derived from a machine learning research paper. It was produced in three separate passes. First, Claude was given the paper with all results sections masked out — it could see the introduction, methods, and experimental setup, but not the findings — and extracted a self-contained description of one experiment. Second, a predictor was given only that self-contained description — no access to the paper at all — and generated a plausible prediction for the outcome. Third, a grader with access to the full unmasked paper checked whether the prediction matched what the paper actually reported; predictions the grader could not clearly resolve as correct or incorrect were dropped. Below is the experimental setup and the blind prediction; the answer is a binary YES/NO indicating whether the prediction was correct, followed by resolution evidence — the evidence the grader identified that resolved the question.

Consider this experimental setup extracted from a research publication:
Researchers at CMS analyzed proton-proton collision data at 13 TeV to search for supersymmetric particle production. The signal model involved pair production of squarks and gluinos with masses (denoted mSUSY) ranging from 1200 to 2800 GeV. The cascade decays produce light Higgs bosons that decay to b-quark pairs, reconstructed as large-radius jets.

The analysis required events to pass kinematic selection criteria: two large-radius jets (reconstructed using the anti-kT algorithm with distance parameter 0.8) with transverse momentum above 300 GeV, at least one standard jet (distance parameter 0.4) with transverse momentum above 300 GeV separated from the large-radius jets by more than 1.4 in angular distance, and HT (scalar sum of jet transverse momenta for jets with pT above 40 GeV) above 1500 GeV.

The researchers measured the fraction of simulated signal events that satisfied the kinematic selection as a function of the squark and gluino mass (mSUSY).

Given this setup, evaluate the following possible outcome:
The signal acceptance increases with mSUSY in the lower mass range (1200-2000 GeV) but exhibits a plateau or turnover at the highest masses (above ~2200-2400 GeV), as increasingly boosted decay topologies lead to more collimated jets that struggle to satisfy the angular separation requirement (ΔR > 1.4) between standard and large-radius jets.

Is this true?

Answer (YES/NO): NO